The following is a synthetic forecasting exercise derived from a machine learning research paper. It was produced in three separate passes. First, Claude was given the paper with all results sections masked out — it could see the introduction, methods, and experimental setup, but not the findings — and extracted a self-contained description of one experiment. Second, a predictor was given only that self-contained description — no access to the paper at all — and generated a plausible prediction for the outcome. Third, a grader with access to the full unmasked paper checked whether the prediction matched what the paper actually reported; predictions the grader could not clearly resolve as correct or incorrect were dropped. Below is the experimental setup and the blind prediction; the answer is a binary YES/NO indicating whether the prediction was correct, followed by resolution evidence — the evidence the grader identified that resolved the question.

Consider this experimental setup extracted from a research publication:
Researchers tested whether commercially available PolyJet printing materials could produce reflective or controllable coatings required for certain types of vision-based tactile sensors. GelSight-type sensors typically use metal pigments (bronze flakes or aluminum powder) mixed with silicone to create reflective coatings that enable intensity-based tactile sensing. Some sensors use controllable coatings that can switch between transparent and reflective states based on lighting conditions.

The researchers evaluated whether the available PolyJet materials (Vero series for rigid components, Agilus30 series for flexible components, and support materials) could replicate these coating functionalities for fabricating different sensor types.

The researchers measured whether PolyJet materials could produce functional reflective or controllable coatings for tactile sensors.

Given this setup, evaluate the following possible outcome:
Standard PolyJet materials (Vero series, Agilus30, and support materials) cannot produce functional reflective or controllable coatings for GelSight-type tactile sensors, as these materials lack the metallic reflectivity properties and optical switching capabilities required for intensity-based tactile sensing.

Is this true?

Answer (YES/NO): YES